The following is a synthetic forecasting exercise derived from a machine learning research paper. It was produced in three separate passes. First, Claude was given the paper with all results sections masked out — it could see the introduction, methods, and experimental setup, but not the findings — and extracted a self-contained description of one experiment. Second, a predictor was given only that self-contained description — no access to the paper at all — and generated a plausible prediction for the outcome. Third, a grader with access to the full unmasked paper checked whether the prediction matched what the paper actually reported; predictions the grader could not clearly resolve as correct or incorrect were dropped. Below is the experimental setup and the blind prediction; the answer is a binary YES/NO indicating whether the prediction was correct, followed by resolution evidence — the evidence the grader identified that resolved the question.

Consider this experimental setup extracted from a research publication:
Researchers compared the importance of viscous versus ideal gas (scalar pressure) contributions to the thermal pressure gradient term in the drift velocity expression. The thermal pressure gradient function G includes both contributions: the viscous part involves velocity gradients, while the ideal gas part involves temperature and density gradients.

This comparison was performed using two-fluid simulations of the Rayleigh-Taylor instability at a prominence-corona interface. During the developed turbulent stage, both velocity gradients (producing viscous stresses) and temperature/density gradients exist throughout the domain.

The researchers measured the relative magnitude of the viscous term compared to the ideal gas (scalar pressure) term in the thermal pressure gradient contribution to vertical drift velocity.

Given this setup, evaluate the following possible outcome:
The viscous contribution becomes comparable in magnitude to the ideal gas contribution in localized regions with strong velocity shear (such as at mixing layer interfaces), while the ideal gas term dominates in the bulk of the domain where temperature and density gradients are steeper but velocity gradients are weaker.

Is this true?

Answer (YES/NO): YES